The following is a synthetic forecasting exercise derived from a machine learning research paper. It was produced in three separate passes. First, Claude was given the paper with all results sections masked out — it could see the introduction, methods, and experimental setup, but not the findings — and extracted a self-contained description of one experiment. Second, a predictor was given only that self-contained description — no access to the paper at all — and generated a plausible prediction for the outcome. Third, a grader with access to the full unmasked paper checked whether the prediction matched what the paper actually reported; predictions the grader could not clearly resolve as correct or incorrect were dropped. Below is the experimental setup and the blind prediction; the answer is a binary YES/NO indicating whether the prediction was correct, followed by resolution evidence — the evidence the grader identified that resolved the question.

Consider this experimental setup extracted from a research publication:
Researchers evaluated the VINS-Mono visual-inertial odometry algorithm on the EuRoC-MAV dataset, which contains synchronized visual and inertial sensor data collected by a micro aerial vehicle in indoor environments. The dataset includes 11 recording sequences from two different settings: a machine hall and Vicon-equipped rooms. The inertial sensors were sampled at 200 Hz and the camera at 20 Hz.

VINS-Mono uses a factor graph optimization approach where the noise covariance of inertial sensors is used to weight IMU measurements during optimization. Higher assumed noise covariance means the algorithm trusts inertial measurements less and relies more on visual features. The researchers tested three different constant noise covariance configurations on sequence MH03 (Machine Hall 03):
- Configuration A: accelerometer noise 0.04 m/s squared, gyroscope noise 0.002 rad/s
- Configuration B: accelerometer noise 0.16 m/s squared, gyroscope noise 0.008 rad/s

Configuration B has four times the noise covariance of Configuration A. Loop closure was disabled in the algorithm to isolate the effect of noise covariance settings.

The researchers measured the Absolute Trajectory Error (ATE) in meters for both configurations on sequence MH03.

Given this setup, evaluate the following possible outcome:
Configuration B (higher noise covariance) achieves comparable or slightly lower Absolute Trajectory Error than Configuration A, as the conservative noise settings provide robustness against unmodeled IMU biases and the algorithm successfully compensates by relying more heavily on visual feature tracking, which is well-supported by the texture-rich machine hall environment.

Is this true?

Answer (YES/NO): NO